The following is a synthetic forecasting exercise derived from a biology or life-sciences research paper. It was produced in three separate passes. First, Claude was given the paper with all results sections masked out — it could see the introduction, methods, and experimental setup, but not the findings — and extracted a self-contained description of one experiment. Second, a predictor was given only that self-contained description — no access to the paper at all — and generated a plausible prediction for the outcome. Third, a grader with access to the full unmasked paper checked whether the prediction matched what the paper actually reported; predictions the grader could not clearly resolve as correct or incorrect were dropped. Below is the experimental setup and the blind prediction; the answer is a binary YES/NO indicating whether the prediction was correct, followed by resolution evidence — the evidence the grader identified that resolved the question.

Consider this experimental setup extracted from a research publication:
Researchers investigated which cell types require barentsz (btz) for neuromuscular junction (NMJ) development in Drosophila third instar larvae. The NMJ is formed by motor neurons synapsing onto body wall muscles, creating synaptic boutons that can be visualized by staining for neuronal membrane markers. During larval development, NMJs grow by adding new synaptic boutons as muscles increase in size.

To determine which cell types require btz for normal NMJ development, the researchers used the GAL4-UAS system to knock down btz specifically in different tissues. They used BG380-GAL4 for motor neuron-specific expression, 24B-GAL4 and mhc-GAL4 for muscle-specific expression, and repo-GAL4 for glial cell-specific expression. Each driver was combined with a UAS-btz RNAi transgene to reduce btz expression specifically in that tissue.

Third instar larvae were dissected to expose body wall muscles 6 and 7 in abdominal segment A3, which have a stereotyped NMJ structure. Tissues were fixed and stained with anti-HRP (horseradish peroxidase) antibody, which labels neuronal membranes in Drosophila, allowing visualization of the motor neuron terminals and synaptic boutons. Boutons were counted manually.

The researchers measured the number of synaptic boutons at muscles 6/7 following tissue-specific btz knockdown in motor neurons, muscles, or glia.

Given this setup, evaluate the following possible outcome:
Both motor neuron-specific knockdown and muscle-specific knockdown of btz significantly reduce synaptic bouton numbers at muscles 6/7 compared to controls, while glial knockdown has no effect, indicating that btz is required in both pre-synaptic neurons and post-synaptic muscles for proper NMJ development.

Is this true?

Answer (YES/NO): NO